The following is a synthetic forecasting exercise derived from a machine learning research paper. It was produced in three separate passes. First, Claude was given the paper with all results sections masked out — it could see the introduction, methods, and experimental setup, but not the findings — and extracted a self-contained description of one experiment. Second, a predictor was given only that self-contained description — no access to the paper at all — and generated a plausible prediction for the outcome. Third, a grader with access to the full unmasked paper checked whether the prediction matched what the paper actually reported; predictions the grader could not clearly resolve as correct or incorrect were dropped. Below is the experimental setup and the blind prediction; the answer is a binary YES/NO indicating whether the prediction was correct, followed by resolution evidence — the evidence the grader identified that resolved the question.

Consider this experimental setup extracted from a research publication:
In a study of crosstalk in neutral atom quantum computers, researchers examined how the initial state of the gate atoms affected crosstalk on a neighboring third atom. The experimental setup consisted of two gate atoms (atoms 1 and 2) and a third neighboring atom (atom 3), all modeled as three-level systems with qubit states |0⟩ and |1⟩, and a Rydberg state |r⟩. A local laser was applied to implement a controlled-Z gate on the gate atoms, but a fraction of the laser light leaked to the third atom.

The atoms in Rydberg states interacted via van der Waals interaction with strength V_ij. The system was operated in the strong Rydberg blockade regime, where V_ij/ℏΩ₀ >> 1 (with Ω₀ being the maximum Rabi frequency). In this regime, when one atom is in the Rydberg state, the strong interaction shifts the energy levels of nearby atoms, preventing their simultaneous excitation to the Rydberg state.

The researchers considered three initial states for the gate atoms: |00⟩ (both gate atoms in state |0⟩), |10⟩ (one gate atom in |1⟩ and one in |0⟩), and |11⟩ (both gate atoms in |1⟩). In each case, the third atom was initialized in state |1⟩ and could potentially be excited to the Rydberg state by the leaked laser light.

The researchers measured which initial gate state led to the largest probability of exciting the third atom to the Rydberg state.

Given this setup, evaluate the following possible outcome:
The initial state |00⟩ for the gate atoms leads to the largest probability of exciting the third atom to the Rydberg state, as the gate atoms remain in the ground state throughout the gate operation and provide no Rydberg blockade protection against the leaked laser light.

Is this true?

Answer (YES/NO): YES